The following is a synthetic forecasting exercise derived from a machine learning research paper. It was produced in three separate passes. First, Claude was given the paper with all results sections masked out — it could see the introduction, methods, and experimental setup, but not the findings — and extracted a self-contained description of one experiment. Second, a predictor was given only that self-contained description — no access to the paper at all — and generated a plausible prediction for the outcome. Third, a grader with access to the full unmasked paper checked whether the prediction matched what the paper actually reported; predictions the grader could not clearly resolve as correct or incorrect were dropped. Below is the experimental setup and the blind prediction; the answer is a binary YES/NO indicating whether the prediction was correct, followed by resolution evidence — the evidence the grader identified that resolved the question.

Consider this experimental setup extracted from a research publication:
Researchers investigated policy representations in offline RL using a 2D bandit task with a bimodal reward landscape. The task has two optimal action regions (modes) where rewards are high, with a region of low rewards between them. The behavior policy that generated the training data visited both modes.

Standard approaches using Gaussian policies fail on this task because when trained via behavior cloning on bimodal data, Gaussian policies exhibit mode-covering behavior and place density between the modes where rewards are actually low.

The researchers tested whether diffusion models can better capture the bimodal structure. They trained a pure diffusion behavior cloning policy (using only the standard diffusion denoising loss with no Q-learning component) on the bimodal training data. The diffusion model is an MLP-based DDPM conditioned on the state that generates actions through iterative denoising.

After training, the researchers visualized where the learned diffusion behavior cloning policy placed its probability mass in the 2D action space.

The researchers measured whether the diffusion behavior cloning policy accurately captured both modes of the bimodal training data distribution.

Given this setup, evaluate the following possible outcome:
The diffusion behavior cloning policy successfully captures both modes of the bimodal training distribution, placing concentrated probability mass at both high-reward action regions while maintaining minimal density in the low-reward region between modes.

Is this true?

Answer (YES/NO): NO